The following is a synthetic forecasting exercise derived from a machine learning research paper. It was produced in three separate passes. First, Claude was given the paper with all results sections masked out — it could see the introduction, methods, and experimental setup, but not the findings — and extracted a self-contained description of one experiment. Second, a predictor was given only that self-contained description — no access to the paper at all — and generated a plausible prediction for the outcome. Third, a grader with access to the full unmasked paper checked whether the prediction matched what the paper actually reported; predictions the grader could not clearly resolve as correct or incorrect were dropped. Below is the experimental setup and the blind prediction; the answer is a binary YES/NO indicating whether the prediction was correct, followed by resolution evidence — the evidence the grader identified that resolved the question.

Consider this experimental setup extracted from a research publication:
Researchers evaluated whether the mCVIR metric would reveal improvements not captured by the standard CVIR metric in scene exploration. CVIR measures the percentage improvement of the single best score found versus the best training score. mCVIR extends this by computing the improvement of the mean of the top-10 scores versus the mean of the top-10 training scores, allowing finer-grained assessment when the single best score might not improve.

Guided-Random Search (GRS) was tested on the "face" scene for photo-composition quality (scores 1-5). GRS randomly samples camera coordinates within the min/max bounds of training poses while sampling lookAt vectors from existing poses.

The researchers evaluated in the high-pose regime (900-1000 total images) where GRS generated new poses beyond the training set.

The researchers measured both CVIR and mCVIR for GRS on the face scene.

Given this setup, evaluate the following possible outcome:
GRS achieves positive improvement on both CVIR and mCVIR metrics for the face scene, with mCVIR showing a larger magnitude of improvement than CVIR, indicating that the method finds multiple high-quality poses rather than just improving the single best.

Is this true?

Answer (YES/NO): NO